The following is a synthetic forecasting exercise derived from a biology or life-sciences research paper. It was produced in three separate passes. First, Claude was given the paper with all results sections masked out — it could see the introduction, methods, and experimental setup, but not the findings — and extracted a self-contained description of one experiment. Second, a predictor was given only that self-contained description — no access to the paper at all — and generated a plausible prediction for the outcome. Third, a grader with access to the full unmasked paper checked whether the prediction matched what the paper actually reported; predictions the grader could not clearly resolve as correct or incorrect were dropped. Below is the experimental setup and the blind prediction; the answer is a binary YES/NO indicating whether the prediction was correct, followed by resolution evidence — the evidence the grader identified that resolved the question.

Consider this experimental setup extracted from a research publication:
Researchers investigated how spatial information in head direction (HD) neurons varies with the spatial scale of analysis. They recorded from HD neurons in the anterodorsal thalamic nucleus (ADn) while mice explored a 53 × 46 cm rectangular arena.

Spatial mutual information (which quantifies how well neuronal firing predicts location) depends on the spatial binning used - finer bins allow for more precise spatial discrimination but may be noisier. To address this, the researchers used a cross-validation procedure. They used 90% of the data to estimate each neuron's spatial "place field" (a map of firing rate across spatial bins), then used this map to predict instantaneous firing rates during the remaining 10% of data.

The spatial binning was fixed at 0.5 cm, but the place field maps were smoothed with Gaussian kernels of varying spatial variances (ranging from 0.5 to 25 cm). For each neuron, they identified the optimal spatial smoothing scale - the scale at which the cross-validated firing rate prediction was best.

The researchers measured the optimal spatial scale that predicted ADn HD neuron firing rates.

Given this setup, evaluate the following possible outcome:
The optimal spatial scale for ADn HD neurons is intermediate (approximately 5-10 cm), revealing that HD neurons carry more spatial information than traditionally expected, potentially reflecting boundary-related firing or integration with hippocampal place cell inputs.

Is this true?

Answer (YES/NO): NO